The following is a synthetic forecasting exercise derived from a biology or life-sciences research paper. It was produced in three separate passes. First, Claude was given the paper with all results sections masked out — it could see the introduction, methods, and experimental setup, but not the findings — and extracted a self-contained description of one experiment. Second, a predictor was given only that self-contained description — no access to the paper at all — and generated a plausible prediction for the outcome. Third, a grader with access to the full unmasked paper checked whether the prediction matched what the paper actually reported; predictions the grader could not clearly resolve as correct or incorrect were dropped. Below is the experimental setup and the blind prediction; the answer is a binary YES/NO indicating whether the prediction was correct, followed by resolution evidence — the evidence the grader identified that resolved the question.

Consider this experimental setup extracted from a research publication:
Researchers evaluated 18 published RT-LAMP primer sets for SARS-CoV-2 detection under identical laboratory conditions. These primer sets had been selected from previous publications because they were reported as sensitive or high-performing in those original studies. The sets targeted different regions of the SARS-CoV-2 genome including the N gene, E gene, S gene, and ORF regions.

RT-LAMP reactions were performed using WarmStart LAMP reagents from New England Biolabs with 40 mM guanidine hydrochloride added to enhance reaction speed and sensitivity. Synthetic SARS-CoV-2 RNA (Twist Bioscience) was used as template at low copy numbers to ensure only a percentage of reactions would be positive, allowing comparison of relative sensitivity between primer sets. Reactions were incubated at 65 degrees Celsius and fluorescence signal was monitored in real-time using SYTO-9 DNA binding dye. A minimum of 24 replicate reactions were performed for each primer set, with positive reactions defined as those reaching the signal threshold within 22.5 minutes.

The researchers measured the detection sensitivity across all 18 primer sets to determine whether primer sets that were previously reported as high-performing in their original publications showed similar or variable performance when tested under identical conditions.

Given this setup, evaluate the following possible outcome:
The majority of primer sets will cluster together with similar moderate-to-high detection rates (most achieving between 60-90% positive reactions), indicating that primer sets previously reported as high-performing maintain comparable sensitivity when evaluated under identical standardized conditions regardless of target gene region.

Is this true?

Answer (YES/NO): NO